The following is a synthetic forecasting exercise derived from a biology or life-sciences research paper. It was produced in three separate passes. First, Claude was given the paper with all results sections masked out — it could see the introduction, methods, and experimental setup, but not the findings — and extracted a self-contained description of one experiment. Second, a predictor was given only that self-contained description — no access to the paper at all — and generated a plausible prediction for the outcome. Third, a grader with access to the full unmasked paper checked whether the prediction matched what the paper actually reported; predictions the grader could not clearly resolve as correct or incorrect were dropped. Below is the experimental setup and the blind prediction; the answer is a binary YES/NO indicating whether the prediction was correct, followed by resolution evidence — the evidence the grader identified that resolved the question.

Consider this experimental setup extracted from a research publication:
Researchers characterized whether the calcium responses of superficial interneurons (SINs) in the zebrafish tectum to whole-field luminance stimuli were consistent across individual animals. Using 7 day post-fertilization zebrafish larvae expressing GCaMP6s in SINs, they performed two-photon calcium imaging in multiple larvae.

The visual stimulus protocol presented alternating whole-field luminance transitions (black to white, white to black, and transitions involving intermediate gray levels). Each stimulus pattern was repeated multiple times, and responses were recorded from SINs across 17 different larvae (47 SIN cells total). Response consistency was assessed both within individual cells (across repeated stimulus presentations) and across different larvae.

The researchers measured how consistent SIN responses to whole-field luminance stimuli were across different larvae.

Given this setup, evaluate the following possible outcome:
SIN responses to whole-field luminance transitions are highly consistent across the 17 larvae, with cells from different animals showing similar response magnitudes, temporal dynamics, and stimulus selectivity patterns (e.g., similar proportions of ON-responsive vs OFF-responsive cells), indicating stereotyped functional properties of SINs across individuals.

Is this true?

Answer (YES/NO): YES